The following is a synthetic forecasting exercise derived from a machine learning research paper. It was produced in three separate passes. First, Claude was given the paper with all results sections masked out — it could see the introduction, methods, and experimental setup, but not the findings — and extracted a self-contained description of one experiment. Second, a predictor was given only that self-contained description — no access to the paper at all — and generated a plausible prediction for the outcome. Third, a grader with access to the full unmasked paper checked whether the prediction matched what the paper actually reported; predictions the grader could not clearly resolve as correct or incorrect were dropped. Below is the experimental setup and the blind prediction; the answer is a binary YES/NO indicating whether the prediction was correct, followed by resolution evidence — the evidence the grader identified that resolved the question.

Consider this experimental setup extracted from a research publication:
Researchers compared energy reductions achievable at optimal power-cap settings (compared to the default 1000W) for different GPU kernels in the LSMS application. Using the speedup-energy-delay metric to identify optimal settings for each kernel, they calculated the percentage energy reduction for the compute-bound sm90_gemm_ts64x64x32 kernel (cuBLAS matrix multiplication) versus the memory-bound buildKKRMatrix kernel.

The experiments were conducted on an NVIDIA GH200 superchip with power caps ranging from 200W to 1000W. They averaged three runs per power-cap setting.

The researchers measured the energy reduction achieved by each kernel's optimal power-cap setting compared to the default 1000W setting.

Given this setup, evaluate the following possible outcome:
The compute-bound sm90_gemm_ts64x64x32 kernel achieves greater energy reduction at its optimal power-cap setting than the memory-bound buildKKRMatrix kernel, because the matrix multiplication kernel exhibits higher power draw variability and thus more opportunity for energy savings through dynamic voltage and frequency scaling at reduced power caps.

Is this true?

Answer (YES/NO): NO